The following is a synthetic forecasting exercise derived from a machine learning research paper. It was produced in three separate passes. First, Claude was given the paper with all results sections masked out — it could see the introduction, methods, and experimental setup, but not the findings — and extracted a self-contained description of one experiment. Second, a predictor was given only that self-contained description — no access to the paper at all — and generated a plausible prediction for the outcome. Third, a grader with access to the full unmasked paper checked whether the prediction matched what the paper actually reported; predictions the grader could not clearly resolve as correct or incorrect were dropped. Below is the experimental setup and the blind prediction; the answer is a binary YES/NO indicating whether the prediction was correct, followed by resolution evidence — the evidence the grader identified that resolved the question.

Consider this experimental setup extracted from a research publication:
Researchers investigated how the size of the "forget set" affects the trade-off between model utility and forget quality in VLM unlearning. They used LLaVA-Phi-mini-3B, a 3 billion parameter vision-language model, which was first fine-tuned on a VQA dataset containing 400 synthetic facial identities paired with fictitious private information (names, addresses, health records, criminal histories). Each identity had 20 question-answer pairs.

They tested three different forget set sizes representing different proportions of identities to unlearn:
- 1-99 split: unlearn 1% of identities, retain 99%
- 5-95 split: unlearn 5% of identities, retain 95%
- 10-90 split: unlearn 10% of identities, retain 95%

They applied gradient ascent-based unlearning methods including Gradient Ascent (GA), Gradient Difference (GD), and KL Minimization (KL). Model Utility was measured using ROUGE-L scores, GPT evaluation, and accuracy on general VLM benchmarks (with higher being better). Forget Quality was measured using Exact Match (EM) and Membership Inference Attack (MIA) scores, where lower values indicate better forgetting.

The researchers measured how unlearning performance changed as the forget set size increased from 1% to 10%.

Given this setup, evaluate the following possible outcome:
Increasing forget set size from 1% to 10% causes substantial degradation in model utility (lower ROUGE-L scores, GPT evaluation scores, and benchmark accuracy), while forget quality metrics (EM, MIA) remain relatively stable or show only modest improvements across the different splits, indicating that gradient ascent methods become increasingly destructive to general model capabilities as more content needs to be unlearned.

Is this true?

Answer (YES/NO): NO